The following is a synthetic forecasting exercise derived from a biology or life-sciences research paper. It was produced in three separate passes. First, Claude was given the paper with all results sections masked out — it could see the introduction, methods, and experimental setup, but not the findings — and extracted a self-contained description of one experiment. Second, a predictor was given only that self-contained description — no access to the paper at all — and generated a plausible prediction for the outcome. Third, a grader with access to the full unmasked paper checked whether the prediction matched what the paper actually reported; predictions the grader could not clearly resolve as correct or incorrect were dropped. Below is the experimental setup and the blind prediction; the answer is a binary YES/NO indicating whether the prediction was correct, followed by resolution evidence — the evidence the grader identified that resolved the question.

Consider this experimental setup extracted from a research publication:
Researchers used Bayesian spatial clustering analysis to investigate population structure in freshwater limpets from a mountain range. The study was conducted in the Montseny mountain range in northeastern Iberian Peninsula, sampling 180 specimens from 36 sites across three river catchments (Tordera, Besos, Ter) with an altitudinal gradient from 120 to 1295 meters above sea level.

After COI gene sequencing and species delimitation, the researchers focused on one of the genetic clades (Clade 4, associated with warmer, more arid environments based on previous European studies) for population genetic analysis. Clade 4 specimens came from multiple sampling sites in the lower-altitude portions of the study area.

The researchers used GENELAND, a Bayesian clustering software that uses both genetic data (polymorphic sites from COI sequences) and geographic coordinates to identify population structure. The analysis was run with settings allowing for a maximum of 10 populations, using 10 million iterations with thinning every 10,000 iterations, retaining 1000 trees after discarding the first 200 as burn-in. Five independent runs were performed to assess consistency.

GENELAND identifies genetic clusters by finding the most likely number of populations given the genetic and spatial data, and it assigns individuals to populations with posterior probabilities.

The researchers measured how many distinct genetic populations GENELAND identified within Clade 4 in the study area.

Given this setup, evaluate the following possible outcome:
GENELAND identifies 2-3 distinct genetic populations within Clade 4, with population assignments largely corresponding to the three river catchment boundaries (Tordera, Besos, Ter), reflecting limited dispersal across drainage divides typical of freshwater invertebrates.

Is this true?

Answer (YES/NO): NO